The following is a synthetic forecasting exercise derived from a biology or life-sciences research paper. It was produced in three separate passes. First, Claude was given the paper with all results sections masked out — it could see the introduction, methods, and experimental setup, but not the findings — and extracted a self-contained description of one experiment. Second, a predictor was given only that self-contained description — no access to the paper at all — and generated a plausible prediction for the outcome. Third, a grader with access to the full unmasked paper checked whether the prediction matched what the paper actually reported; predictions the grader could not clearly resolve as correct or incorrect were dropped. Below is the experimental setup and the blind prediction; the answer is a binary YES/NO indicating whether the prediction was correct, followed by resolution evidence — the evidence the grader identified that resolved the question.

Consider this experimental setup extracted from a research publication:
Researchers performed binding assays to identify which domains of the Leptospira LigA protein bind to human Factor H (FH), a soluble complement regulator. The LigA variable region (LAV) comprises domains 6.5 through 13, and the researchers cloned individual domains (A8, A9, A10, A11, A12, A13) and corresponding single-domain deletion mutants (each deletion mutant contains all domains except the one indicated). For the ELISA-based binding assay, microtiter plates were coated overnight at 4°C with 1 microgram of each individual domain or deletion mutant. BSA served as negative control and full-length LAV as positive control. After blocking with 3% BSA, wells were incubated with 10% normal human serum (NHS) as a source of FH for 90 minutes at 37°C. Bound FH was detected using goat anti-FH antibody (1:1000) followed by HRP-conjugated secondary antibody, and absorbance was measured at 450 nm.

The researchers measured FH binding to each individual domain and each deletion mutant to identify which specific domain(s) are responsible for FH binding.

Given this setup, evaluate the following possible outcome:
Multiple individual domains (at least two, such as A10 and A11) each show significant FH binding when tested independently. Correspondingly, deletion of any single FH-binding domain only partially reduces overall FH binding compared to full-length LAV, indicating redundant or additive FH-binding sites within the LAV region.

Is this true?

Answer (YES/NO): NO